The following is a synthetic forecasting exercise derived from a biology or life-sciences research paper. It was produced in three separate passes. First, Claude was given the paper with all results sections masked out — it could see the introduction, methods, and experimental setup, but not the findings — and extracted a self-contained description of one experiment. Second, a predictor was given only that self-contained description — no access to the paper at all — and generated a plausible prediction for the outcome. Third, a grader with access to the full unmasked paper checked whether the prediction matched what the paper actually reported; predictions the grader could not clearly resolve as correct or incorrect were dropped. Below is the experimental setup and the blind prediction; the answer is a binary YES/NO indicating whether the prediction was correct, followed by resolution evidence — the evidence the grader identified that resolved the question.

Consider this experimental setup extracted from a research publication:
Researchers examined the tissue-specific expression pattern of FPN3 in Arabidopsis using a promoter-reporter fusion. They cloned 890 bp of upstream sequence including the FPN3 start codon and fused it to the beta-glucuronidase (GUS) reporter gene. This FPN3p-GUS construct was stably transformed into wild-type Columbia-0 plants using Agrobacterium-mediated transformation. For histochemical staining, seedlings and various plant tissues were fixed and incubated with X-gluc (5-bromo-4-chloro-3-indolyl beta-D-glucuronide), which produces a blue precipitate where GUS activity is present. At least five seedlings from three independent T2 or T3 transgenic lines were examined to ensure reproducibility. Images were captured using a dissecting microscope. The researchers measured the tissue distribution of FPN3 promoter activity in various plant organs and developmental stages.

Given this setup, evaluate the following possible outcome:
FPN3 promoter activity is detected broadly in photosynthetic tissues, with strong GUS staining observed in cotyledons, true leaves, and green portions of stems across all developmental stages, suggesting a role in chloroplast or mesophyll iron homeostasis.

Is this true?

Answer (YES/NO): NO